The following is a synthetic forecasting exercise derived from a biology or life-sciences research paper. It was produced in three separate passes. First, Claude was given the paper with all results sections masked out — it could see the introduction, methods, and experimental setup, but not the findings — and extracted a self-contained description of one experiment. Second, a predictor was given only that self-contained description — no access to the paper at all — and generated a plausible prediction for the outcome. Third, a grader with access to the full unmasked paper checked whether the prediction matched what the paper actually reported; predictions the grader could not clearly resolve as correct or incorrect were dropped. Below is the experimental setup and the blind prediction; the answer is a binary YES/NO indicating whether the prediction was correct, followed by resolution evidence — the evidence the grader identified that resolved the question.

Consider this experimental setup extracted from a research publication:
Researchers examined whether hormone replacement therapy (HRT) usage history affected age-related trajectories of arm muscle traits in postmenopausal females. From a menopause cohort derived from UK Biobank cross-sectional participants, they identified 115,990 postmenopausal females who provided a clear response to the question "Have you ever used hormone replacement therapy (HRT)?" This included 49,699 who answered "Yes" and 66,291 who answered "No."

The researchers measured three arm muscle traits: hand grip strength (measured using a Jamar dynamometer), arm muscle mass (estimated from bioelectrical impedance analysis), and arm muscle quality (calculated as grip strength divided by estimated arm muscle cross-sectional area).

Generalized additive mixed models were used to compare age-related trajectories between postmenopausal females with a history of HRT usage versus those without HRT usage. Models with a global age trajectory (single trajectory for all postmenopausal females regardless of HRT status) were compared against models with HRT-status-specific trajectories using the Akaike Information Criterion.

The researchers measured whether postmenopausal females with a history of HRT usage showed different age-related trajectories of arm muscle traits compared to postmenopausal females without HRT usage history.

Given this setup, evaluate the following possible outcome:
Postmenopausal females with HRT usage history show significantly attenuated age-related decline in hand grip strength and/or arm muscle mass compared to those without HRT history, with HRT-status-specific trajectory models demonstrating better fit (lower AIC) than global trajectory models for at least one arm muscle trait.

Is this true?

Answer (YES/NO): NO